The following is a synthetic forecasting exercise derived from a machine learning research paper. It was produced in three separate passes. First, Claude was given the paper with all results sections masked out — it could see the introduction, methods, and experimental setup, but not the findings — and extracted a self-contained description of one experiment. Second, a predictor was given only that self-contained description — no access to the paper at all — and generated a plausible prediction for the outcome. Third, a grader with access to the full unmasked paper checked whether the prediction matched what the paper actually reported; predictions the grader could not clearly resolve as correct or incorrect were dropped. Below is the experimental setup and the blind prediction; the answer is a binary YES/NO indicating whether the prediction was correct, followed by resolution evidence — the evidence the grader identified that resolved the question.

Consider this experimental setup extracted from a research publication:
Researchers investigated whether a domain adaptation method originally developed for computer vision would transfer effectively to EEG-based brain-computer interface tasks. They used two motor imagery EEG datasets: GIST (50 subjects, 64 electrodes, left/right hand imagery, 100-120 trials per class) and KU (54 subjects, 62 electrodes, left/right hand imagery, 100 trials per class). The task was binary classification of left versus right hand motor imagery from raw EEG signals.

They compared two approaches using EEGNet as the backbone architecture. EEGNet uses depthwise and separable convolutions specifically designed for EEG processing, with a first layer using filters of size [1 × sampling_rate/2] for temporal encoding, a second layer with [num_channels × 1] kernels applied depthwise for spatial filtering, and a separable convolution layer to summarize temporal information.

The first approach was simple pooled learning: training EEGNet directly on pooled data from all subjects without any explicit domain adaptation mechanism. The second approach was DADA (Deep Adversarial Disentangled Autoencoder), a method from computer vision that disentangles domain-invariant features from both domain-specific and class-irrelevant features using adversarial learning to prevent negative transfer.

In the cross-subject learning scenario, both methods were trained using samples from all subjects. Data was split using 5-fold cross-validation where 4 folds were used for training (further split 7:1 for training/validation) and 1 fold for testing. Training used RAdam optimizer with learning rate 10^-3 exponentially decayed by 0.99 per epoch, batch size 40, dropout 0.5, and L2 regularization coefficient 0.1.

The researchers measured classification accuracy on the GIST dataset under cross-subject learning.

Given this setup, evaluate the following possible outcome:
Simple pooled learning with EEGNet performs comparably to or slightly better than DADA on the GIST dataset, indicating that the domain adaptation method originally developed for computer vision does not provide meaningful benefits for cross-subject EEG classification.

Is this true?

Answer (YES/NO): NO